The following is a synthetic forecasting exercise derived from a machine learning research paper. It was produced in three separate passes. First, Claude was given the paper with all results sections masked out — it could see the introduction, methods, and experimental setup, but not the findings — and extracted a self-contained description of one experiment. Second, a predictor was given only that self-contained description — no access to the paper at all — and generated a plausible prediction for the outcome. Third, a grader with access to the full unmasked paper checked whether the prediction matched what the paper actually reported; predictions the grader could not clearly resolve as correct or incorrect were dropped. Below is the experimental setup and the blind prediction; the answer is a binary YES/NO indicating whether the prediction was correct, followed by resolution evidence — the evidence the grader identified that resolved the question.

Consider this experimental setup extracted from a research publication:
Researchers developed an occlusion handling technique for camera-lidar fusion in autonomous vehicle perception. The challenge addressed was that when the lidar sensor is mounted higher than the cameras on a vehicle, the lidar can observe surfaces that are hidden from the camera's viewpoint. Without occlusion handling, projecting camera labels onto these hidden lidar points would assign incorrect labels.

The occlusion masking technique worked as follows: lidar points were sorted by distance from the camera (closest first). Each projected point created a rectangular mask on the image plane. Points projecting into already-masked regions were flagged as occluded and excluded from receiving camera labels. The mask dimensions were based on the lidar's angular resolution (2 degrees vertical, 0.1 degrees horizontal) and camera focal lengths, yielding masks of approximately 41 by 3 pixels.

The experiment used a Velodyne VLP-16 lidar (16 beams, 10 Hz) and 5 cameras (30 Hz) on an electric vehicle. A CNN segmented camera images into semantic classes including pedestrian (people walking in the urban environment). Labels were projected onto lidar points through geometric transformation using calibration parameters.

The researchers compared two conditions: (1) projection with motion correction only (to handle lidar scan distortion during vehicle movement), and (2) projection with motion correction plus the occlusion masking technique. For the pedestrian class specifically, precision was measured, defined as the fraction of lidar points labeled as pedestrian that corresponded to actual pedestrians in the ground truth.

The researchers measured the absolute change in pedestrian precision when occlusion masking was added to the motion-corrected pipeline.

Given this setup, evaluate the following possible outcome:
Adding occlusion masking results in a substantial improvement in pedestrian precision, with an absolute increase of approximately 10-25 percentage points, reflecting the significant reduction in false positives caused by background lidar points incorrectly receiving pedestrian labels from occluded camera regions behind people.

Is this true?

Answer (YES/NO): NO